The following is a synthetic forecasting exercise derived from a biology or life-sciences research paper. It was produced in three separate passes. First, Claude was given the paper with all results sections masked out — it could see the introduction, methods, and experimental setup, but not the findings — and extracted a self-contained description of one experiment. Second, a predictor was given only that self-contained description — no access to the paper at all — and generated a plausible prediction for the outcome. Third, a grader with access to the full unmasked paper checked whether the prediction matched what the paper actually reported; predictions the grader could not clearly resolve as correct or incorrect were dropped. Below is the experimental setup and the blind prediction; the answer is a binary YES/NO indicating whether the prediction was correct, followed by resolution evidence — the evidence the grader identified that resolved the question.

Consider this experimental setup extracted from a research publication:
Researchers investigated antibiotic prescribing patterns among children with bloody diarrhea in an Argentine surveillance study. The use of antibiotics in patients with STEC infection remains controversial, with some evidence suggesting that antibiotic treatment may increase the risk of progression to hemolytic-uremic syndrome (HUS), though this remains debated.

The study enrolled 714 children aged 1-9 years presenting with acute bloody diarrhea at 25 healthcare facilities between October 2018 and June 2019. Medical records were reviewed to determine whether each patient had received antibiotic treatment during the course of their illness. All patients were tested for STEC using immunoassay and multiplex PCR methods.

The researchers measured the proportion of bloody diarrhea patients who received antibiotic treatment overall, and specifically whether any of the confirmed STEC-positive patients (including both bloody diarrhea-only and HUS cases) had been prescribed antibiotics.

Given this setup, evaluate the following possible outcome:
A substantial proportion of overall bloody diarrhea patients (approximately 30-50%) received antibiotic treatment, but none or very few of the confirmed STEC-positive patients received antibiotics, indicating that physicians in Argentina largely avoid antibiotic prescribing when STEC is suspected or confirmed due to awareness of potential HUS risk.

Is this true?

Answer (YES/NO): NO